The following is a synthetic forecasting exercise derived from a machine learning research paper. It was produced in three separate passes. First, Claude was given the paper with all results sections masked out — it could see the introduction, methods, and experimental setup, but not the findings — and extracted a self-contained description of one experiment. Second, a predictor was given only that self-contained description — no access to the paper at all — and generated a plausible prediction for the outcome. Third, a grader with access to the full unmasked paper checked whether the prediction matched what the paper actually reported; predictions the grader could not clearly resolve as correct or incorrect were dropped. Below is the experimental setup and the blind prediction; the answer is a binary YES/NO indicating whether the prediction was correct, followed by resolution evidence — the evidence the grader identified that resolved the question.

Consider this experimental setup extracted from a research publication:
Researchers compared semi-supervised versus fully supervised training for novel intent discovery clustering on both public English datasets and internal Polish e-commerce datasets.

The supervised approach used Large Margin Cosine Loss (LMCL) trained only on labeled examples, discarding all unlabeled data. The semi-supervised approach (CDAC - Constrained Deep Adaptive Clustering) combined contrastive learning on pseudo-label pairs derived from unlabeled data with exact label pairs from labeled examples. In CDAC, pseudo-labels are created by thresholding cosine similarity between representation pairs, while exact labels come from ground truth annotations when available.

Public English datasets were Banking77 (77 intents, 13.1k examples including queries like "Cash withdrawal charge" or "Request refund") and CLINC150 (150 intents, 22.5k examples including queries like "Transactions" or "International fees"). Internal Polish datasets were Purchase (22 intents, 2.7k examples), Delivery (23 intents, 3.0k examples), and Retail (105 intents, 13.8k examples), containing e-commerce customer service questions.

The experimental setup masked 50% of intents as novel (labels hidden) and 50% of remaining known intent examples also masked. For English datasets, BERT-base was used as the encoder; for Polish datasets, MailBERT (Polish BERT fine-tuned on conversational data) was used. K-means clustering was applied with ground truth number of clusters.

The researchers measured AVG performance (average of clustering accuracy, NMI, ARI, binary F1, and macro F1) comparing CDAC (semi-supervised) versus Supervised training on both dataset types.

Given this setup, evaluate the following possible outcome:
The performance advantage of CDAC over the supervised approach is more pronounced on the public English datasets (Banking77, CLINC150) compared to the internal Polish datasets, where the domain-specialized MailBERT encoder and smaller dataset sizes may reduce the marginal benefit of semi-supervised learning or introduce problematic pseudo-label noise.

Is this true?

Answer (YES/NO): NO